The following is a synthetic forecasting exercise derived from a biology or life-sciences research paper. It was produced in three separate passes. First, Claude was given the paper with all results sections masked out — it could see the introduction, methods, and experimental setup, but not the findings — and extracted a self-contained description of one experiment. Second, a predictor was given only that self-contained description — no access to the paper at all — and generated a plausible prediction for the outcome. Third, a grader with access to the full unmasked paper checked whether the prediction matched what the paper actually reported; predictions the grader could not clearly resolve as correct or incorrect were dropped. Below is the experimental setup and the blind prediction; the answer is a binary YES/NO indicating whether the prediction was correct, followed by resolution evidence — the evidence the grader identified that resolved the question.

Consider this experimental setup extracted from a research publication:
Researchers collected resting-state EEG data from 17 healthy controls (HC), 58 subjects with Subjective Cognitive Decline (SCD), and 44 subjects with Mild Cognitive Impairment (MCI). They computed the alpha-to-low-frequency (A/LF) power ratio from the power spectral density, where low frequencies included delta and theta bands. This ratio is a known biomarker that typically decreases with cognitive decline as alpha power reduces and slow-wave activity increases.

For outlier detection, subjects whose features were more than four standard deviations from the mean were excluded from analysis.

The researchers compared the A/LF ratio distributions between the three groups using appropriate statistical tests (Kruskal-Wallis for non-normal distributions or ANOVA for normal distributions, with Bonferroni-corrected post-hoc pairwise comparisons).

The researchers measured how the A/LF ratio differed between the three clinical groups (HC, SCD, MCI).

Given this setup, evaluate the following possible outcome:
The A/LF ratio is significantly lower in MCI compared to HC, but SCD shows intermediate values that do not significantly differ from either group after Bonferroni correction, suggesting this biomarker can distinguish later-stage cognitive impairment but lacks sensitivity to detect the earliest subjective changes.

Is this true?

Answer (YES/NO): NO